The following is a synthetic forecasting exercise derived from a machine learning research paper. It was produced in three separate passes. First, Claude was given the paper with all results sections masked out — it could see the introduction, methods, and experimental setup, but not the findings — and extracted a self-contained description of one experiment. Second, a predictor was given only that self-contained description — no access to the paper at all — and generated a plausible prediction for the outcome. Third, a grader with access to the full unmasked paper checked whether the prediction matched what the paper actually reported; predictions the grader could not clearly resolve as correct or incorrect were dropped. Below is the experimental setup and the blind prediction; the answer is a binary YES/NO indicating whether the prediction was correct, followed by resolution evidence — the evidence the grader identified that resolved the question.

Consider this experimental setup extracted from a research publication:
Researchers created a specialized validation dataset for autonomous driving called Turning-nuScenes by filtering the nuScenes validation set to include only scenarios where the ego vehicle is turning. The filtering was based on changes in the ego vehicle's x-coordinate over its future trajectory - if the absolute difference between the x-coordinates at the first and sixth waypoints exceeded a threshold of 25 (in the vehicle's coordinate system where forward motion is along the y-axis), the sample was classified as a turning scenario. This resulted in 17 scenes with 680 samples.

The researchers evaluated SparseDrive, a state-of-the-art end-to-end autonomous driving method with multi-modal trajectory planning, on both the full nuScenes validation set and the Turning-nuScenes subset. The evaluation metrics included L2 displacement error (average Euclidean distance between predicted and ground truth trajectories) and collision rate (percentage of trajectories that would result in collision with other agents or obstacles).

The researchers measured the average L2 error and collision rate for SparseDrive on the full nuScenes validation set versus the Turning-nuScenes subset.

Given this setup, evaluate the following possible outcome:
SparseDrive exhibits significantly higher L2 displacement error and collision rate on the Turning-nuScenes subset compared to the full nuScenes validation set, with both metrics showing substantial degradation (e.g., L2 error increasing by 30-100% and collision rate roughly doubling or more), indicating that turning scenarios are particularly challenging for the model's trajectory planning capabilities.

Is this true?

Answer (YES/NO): YES